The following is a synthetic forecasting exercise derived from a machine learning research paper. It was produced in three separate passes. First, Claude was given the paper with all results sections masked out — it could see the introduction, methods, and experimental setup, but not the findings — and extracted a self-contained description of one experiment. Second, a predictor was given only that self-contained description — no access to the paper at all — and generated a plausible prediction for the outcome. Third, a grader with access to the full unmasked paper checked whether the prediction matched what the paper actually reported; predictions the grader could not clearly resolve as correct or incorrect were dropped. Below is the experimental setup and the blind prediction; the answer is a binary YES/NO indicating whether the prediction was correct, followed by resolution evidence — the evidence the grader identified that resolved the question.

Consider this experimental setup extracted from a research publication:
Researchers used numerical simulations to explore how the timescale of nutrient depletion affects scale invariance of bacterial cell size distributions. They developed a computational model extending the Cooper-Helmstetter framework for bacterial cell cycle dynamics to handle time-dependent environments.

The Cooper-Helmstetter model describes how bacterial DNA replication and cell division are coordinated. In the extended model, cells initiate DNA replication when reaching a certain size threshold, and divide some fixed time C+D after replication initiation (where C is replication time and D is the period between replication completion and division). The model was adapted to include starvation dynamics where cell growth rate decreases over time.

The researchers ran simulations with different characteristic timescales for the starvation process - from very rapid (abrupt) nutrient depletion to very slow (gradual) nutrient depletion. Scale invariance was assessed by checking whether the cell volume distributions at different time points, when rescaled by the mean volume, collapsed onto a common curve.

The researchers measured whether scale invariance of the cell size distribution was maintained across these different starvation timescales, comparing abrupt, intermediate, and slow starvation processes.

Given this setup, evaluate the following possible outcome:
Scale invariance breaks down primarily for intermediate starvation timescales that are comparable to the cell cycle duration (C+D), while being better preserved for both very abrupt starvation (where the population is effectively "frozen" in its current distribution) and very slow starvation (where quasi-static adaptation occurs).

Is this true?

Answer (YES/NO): NO